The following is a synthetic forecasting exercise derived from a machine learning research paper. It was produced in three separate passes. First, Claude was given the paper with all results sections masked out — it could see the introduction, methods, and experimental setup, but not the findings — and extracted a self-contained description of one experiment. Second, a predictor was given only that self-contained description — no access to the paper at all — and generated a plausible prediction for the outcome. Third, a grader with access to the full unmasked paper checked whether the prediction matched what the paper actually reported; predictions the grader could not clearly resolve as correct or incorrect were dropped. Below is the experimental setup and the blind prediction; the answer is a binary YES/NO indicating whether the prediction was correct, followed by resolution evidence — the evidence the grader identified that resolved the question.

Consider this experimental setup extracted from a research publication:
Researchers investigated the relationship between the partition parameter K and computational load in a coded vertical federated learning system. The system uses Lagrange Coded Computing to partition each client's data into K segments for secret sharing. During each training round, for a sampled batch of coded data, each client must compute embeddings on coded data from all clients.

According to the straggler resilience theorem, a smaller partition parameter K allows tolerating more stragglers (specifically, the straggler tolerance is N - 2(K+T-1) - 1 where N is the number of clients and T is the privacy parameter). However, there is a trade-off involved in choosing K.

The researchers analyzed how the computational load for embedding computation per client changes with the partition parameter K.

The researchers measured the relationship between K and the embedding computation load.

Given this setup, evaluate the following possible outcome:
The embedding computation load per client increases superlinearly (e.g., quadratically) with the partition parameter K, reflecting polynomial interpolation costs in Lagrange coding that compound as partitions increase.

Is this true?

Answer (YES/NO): NO